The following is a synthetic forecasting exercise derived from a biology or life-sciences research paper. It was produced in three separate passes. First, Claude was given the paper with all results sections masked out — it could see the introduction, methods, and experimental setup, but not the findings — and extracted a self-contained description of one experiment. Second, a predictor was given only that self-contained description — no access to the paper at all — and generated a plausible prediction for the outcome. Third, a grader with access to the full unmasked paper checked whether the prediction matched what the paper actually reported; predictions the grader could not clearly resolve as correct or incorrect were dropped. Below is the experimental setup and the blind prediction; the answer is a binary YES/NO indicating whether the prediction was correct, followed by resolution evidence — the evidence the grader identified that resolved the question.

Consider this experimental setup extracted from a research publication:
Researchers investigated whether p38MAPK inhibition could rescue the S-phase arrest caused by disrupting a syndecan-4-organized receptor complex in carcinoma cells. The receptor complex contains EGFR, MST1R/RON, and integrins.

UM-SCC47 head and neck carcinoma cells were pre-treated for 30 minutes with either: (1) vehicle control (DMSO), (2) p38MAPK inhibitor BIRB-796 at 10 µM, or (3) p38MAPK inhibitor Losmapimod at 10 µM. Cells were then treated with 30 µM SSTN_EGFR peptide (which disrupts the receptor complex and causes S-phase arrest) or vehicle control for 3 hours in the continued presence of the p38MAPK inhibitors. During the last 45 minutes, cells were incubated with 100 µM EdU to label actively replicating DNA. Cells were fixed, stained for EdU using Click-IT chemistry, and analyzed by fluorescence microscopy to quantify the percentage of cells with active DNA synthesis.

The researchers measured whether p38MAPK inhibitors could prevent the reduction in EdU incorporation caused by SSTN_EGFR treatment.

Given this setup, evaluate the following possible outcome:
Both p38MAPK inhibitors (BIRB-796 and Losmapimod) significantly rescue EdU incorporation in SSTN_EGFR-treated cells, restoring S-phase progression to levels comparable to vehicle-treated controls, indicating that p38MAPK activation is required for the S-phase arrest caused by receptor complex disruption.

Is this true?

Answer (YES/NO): YES